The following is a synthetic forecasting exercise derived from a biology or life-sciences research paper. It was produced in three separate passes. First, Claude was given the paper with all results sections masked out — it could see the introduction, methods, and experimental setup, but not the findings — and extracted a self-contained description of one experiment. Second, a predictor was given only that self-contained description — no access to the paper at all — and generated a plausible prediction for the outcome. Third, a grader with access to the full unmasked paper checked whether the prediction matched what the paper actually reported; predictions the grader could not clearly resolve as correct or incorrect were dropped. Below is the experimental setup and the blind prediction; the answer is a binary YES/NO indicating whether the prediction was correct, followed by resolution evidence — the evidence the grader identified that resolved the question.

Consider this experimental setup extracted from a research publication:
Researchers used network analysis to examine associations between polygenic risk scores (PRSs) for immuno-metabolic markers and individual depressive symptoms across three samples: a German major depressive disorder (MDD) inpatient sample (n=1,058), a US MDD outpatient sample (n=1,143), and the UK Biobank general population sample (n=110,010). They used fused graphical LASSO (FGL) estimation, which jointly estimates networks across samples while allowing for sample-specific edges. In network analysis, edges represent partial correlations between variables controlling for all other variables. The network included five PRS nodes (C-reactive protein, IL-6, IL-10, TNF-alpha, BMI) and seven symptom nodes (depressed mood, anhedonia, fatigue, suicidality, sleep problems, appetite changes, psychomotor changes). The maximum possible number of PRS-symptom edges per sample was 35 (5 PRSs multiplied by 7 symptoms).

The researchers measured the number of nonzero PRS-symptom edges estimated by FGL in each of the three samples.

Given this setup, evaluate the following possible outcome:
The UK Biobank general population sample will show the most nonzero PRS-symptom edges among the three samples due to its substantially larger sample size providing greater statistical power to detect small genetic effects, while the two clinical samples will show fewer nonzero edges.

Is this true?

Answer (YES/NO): NO